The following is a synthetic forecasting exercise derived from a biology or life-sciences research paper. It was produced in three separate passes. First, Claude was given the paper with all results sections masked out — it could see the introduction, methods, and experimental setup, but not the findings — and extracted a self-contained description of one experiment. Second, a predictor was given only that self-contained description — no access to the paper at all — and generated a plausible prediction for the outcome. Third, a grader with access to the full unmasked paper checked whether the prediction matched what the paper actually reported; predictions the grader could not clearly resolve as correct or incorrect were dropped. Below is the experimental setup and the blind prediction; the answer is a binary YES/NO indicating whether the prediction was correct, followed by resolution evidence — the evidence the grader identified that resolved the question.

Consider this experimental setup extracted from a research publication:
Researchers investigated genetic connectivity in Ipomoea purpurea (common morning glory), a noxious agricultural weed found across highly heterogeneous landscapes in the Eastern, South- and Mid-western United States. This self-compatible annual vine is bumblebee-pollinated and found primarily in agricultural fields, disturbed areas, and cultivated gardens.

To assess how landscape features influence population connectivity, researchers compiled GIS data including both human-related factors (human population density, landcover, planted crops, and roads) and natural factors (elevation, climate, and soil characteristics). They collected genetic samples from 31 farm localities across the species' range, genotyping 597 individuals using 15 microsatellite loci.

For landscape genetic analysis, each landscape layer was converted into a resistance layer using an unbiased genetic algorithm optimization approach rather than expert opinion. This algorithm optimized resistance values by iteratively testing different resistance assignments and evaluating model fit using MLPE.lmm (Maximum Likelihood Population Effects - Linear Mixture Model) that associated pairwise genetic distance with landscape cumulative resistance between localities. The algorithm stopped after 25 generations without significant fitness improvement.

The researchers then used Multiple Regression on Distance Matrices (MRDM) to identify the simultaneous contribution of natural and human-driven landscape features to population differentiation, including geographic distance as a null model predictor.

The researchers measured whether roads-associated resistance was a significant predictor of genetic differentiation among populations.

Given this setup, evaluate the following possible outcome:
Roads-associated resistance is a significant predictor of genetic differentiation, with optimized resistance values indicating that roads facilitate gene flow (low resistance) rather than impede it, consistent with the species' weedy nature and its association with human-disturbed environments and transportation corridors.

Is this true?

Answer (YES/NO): NO